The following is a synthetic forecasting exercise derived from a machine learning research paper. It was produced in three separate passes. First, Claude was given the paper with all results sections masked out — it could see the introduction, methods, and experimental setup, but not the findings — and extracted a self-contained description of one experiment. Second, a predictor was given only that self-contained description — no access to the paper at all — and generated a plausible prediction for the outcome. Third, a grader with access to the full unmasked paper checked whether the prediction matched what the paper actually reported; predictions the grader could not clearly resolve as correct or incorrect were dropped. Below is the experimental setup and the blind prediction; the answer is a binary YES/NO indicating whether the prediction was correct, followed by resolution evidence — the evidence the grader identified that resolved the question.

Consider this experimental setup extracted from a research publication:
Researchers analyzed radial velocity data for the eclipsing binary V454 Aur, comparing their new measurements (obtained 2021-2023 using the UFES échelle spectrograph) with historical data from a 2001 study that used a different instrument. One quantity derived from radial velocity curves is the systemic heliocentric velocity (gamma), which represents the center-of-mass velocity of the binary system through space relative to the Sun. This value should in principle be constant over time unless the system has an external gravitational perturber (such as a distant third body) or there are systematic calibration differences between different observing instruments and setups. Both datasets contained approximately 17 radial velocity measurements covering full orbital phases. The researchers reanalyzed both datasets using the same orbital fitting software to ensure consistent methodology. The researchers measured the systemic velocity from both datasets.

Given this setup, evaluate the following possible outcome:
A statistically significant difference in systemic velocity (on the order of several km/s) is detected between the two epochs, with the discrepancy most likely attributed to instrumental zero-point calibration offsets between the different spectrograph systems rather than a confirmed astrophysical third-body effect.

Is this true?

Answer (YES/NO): NO